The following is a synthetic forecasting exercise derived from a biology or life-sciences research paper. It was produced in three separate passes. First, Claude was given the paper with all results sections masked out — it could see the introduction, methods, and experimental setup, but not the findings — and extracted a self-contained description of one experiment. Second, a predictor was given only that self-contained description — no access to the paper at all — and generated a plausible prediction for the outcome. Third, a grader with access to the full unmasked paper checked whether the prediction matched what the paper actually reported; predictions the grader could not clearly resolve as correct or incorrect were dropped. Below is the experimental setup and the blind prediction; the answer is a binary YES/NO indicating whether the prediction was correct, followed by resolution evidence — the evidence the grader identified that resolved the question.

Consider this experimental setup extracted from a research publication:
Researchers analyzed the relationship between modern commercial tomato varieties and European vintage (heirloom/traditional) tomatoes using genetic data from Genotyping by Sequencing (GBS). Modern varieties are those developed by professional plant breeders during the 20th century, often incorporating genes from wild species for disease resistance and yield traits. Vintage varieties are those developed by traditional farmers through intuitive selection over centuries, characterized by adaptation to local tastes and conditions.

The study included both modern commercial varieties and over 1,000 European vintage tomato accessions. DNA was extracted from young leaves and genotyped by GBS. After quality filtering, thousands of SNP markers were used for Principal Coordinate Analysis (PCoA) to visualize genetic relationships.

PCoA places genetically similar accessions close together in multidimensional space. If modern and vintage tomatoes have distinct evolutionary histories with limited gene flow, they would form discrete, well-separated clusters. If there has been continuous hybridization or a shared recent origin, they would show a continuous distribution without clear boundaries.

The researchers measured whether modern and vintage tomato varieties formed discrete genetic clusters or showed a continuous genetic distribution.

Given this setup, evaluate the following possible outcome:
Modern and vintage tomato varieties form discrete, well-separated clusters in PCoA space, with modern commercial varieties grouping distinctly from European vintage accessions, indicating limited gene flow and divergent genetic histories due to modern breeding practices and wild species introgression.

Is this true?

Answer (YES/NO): NO